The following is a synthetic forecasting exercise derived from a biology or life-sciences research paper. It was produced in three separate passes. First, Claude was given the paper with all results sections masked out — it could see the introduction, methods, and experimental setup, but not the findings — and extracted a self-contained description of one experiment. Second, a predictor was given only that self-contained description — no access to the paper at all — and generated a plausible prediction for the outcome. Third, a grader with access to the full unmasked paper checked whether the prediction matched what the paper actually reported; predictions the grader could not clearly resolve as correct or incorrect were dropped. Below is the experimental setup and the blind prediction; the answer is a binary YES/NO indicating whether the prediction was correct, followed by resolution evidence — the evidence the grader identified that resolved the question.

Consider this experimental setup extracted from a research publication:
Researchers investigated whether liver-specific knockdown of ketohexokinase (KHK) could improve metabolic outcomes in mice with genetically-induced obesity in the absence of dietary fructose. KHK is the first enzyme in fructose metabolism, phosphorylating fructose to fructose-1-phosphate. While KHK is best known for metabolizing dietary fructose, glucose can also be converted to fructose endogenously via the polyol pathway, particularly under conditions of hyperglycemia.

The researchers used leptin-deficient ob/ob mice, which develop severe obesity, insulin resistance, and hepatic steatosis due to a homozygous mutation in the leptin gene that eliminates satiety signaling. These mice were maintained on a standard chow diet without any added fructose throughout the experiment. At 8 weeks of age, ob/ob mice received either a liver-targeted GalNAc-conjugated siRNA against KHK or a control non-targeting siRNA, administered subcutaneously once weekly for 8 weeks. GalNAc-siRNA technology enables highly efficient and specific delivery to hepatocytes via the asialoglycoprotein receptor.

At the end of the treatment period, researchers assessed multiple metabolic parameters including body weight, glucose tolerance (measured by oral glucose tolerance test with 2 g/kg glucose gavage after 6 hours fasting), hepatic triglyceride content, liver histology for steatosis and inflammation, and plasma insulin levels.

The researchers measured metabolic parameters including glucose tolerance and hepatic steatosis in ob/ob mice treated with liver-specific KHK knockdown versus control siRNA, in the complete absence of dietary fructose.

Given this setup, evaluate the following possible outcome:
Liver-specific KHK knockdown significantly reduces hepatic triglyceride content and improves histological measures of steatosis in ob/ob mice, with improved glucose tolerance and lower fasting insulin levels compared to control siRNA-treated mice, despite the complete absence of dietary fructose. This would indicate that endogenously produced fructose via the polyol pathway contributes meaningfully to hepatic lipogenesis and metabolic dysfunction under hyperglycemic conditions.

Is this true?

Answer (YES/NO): NO